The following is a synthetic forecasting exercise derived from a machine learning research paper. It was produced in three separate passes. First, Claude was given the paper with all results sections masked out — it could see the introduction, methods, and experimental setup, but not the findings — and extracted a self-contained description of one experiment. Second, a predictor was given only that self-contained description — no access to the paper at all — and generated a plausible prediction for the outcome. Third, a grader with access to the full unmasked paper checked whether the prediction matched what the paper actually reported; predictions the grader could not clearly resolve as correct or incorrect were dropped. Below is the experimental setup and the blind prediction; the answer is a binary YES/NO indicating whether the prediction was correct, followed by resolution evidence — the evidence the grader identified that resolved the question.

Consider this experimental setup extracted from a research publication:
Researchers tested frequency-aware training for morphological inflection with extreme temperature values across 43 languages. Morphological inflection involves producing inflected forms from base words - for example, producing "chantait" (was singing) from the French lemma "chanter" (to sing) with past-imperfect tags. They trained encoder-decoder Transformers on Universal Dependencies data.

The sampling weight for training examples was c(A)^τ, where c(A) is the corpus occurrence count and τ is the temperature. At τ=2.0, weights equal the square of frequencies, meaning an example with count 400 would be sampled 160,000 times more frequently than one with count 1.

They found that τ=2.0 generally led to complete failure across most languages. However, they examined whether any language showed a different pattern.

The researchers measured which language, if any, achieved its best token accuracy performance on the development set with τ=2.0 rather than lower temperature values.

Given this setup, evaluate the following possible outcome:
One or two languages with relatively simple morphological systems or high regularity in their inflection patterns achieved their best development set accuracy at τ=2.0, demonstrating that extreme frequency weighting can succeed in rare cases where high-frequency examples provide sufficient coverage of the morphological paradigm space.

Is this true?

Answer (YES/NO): NO